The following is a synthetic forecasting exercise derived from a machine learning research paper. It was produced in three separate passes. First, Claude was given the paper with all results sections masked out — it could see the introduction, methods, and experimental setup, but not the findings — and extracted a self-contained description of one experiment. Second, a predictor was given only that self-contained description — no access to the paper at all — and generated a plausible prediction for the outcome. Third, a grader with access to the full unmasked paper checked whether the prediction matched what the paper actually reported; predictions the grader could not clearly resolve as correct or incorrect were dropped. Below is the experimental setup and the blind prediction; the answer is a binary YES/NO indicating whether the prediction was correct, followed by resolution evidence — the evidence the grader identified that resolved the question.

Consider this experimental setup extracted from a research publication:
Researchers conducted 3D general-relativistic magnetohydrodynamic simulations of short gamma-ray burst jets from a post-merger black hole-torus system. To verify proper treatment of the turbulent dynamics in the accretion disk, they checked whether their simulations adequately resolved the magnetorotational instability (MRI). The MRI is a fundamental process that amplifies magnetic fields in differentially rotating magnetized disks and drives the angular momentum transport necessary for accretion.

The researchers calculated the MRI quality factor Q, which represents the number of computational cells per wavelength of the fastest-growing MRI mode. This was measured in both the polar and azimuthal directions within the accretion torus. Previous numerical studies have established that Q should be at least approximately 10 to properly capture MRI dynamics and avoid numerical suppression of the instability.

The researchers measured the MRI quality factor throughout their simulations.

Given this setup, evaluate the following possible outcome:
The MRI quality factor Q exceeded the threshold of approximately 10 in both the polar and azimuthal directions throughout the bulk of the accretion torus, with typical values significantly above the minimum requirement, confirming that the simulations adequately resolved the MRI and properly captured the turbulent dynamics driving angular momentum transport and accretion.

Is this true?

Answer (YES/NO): YES